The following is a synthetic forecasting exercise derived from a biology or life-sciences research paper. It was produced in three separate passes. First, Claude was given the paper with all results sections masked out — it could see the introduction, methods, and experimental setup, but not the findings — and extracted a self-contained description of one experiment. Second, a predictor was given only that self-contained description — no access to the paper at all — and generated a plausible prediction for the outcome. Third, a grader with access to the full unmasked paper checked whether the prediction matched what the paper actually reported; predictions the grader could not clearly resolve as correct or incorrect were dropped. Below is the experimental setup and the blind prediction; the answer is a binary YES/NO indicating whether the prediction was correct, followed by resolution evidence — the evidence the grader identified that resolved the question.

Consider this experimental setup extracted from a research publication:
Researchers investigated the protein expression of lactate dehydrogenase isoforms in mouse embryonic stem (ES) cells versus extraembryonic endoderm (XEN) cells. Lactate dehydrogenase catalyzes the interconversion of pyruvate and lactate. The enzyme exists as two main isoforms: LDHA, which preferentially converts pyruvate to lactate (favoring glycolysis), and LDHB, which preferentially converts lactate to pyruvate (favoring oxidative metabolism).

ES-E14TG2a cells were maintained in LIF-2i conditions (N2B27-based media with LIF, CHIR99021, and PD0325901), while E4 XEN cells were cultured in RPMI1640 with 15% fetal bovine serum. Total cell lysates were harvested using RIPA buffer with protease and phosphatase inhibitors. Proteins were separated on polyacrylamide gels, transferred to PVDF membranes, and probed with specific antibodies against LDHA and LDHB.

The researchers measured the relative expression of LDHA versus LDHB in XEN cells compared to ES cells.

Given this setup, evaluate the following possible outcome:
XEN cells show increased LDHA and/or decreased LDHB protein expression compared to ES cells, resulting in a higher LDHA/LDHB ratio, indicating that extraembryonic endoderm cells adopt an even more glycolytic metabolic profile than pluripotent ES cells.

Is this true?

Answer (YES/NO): YES